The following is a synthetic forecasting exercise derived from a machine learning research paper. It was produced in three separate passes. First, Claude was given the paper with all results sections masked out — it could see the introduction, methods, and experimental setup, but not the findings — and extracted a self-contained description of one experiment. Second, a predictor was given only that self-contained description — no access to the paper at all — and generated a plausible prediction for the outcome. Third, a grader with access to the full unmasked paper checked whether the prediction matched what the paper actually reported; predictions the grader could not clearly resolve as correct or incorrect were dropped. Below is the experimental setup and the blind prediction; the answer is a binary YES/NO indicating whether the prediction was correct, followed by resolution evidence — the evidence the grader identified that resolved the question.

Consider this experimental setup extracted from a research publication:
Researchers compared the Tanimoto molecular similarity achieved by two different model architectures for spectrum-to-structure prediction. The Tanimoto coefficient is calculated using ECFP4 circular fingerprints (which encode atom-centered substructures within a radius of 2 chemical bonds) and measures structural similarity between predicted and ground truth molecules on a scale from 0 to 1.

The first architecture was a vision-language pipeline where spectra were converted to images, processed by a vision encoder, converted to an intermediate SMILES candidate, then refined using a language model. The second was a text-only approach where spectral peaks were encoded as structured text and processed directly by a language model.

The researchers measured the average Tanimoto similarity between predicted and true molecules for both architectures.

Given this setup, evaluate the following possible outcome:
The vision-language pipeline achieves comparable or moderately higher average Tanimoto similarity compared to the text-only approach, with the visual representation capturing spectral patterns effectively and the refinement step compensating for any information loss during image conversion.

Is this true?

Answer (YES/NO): NO